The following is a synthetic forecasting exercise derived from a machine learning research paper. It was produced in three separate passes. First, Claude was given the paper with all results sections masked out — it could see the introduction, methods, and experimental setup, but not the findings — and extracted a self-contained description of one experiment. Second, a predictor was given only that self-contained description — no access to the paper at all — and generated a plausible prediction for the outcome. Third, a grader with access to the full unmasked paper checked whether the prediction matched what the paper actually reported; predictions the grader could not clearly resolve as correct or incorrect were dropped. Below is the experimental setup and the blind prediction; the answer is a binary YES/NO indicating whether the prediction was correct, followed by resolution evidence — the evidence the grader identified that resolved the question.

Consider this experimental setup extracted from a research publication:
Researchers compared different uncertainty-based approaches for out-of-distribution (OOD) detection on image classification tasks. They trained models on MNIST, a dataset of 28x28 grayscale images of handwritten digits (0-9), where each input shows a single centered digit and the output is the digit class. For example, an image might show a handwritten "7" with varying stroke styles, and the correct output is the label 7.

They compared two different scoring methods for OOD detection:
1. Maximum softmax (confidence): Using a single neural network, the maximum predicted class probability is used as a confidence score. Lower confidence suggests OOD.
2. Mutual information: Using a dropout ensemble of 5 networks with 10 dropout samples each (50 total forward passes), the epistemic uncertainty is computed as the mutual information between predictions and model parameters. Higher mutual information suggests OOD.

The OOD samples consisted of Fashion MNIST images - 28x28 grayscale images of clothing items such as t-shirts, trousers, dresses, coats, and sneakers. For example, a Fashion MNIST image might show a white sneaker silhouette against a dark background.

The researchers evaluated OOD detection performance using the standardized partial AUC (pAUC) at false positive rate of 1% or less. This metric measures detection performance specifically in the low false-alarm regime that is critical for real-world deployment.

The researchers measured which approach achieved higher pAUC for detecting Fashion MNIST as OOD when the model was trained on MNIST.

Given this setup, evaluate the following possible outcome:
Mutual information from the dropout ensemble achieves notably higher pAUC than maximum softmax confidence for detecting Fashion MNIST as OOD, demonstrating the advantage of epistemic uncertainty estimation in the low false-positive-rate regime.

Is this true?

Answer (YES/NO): YES